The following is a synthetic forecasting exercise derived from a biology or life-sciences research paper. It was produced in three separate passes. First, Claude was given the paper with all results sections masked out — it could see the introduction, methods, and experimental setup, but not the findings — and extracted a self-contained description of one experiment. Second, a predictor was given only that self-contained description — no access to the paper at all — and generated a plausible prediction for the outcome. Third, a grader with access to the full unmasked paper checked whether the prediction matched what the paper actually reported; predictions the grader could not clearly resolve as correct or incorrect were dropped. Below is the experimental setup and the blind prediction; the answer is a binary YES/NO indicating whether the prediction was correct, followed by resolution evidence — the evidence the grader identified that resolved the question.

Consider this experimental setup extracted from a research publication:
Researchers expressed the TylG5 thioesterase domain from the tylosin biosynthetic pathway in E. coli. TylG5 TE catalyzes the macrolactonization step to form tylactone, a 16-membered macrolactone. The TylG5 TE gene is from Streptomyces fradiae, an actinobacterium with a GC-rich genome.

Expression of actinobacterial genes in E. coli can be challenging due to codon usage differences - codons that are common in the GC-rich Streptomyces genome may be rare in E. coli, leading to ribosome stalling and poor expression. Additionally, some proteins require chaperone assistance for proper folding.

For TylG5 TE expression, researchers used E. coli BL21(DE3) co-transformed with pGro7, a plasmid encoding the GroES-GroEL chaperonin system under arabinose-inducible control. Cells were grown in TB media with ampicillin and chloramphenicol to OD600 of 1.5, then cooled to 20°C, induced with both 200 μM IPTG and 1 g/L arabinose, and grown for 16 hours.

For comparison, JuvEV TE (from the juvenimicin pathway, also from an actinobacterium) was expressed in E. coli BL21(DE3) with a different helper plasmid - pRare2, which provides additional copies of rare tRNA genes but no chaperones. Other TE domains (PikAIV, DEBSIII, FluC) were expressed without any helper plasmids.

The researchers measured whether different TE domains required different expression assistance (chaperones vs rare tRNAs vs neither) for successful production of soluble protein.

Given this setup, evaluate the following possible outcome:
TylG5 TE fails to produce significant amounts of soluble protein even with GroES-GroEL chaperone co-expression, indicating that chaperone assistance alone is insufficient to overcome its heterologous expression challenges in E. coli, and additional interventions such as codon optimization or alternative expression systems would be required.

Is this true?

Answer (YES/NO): NO